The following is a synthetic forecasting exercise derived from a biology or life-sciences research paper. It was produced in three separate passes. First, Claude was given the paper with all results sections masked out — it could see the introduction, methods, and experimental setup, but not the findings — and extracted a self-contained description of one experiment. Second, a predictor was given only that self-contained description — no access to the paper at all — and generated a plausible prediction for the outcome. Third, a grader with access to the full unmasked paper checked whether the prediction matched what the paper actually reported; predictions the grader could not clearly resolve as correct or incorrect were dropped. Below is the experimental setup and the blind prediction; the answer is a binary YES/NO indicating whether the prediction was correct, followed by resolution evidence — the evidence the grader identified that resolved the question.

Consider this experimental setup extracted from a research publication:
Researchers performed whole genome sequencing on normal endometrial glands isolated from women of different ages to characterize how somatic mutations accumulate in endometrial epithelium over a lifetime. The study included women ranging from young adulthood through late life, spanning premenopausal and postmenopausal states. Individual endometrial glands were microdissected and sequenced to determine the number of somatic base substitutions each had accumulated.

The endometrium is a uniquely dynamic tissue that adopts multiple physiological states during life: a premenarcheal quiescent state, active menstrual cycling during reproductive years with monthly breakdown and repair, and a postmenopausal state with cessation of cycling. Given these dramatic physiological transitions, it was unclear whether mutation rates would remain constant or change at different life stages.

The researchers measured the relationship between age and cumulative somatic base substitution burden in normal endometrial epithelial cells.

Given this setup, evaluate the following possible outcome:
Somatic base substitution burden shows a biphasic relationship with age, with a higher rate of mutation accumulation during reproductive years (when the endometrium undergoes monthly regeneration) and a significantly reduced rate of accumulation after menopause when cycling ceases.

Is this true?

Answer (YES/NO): NO